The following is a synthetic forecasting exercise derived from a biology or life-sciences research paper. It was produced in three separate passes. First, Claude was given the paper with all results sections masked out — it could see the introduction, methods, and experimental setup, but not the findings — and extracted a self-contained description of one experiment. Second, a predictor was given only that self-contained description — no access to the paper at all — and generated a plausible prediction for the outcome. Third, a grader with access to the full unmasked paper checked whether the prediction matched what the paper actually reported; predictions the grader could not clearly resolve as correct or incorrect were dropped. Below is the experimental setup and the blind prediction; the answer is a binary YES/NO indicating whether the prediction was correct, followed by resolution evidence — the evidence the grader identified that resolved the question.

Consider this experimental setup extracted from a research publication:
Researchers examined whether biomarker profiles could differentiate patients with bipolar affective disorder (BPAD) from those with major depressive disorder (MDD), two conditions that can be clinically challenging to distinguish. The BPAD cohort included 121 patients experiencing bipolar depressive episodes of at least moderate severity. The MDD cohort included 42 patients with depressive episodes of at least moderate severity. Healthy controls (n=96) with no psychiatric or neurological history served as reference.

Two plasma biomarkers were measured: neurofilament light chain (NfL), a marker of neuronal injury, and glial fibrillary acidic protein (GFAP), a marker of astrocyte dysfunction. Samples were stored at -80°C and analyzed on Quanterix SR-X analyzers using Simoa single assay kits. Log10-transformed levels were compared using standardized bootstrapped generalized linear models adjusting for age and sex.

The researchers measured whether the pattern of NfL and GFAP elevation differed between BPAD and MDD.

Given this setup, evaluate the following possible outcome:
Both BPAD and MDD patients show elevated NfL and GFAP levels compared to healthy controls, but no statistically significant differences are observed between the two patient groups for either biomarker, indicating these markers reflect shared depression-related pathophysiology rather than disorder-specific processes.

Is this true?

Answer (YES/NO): NO